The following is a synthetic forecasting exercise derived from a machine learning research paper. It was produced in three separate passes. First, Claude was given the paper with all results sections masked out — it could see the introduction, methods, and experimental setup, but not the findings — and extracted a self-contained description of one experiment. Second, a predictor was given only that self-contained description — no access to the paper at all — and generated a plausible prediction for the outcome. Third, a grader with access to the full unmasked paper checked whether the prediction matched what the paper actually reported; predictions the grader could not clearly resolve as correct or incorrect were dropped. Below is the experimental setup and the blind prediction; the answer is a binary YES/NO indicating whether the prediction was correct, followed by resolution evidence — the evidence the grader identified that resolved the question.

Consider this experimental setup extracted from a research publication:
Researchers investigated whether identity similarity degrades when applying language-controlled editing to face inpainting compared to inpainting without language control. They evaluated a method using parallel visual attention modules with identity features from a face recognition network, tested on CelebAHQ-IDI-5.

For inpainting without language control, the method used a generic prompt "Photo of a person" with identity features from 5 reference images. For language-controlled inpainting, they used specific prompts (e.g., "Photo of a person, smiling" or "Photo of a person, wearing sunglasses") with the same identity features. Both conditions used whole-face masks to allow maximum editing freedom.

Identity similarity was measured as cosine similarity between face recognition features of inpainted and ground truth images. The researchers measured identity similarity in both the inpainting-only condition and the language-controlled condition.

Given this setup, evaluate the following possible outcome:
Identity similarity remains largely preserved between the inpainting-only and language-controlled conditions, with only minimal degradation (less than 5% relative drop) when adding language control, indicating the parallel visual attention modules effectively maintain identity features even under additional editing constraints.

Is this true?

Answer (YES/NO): NO